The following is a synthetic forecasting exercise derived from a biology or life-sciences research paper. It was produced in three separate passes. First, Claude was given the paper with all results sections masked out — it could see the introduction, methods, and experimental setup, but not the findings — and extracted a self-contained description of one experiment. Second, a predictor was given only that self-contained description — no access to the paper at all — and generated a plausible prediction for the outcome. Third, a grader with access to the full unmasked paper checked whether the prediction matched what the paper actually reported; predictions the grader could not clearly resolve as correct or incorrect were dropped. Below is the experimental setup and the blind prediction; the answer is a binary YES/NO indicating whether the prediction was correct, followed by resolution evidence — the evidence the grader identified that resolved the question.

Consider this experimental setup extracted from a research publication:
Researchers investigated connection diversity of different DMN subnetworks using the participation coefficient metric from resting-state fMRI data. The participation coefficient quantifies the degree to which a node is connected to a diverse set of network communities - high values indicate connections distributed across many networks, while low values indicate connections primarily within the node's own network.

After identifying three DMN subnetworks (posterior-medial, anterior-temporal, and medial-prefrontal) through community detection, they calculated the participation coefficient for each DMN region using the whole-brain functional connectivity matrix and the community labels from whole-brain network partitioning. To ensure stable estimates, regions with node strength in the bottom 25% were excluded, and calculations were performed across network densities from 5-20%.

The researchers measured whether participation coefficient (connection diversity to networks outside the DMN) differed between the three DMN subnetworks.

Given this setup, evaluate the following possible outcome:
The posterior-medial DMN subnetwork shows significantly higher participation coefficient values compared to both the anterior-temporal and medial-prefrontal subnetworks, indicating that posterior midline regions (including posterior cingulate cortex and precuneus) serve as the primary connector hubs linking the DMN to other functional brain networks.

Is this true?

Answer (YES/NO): NO